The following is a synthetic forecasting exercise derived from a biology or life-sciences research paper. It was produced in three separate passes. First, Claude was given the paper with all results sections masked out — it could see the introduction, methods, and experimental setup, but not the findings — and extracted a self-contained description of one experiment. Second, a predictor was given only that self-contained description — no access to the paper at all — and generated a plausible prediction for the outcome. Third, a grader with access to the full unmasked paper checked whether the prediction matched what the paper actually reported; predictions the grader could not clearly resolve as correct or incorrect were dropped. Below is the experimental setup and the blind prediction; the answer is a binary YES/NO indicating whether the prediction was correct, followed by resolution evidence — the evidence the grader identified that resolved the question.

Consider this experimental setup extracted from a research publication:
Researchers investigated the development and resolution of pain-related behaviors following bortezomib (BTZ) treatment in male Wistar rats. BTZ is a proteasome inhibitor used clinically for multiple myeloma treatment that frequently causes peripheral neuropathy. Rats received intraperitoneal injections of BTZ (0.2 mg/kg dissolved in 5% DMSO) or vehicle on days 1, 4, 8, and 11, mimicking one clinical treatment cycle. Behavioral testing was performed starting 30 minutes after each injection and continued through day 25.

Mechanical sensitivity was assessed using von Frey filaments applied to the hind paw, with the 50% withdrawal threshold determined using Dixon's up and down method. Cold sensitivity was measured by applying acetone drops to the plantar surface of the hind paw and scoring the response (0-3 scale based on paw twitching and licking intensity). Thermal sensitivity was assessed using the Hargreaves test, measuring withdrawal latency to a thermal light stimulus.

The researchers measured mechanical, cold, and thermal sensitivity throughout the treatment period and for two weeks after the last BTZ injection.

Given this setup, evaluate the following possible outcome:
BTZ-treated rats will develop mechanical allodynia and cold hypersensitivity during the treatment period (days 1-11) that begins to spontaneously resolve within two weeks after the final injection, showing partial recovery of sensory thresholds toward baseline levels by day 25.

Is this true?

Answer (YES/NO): NO